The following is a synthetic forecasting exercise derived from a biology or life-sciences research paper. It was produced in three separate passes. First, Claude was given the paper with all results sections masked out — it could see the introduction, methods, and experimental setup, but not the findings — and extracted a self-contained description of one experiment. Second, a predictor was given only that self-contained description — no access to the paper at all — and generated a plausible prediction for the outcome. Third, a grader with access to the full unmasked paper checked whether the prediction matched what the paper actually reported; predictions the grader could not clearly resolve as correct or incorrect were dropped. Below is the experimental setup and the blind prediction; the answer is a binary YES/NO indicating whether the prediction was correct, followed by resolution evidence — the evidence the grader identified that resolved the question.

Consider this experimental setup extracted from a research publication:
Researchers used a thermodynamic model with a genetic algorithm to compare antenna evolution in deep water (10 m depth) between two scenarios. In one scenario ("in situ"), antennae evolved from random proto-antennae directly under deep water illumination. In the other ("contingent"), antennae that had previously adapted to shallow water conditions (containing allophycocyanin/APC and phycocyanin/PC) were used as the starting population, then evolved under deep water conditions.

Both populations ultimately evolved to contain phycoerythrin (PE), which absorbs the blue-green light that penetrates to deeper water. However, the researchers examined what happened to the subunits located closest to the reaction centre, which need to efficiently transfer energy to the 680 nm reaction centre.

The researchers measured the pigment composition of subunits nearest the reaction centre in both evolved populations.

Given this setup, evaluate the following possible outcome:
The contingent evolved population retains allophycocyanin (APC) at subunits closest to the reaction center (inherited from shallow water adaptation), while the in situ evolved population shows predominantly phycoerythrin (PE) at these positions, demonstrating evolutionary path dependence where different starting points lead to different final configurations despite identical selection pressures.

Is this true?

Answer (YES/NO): NO